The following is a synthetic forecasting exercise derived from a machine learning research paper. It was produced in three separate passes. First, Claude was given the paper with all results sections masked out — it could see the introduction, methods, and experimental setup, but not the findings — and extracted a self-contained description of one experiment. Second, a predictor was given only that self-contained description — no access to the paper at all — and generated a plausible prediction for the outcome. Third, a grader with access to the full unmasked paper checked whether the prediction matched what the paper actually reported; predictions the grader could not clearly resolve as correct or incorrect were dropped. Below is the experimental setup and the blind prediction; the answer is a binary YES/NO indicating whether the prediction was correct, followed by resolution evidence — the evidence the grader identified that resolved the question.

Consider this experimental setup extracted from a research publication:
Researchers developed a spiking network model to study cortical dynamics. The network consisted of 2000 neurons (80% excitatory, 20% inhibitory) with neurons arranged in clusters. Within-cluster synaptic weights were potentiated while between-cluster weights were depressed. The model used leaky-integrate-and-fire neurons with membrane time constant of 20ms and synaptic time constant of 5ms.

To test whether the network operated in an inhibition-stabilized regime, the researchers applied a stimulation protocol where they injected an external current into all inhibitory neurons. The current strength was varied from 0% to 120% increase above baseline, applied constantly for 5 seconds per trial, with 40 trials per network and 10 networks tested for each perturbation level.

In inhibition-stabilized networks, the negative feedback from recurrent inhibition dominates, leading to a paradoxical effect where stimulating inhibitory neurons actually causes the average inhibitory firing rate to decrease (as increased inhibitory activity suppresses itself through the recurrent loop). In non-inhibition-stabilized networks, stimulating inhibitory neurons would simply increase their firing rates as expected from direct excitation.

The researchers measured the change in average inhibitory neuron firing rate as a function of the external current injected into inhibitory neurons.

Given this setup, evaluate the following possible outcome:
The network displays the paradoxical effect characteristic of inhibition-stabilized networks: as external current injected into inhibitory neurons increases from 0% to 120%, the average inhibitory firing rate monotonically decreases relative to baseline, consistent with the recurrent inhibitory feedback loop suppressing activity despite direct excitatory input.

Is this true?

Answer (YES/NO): NO